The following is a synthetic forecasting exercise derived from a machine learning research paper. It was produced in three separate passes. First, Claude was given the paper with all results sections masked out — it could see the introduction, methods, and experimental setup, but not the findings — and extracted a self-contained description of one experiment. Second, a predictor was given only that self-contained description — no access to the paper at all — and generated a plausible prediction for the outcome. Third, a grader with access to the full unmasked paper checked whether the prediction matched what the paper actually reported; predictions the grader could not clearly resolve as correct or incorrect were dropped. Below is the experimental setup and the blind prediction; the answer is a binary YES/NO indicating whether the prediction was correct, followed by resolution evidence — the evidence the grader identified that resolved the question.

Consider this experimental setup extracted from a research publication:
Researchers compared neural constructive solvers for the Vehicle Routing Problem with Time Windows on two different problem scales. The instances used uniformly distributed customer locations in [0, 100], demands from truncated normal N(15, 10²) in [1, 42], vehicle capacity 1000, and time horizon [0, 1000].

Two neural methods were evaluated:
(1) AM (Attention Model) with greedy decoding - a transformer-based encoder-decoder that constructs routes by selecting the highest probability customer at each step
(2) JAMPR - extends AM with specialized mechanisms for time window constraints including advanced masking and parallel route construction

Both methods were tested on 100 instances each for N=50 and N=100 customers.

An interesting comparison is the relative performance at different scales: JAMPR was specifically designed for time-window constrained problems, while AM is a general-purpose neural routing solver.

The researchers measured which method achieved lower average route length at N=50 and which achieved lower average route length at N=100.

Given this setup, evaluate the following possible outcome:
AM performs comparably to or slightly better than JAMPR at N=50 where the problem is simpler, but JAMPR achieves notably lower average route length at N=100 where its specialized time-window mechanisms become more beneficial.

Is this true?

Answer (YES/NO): YES